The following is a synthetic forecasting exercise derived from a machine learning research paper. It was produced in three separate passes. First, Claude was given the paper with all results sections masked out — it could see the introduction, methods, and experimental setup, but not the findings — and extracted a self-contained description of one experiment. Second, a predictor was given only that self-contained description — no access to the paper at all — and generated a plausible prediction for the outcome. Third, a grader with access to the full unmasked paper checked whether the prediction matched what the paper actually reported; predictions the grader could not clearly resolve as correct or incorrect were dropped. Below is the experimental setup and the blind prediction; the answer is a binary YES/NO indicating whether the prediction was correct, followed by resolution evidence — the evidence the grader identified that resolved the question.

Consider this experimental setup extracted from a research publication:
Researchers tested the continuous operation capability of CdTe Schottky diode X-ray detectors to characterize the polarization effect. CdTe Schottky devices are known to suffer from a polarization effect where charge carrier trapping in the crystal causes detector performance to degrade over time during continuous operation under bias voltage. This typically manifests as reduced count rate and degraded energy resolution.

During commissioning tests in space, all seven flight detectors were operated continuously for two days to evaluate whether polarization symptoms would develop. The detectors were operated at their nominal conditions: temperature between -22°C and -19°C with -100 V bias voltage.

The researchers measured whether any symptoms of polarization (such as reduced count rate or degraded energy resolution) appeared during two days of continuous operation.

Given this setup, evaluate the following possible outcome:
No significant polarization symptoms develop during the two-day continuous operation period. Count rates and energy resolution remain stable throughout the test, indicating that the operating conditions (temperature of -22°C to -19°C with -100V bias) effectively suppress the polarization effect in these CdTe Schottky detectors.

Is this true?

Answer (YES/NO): YES